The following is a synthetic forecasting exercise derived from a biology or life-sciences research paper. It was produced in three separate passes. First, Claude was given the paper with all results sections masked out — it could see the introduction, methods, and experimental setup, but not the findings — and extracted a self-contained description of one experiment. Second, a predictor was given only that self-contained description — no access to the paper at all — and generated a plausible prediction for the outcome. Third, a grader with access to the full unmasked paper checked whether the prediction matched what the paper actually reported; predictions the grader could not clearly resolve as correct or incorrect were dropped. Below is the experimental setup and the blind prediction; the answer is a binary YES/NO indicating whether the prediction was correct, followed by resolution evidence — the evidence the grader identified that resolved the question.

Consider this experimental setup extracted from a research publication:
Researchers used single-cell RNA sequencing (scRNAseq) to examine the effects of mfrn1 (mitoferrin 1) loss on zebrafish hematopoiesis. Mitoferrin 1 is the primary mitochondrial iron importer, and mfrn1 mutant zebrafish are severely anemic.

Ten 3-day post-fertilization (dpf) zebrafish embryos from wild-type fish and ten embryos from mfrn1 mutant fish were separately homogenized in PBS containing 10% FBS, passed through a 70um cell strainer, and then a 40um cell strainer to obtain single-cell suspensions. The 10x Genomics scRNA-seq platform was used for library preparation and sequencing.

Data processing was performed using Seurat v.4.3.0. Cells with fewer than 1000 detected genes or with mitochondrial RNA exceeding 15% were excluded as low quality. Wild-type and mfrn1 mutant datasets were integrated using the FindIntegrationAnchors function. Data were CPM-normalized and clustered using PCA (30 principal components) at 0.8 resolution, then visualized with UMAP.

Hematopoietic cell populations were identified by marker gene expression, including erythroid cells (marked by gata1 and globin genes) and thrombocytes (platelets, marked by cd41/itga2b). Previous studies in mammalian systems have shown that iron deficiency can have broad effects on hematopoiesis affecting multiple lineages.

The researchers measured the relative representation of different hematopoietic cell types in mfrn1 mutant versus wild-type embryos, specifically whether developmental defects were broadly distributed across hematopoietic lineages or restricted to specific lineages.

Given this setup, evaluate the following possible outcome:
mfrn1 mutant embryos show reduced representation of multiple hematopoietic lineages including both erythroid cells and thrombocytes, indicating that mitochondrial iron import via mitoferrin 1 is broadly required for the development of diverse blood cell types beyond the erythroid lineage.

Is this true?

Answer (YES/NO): NO